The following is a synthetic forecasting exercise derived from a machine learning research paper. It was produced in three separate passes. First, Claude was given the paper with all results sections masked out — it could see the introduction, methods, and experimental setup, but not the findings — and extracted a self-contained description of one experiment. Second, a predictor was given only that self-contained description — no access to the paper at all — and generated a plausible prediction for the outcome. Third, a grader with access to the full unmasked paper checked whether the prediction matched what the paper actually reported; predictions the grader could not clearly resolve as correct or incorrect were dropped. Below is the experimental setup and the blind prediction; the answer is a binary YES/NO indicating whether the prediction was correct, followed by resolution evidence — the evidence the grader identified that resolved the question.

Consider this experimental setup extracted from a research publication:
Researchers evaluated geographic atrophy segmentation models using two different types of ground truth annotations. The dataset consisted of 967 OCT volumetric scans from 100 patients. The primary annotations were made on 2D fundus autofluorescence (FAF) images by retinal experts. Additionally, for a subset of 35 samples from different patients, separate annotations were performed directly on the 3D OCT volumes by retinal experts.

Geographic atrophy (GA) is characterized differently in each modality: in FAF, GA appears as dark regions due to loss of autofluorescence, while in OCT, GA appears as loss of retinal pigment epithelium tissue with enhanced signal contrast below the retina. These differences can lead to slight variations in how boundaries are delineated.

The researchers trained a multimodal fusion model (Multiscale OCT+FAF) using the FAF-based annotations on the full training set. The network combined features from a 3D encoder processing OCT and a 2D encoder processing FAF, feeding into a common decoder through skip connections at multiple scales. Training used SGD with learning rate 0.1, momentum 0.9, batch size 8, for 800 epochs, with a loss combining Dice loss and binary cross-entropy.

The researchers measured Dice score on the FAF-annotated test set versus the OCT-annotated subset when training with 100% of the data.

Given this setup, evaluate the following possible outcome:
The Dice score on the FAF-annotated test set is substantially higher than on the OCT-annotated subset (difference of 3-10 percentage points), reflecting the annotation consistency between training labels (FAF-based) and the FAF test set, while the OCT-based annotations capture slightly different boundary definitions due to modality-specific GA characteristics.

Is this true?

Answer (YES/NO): NO